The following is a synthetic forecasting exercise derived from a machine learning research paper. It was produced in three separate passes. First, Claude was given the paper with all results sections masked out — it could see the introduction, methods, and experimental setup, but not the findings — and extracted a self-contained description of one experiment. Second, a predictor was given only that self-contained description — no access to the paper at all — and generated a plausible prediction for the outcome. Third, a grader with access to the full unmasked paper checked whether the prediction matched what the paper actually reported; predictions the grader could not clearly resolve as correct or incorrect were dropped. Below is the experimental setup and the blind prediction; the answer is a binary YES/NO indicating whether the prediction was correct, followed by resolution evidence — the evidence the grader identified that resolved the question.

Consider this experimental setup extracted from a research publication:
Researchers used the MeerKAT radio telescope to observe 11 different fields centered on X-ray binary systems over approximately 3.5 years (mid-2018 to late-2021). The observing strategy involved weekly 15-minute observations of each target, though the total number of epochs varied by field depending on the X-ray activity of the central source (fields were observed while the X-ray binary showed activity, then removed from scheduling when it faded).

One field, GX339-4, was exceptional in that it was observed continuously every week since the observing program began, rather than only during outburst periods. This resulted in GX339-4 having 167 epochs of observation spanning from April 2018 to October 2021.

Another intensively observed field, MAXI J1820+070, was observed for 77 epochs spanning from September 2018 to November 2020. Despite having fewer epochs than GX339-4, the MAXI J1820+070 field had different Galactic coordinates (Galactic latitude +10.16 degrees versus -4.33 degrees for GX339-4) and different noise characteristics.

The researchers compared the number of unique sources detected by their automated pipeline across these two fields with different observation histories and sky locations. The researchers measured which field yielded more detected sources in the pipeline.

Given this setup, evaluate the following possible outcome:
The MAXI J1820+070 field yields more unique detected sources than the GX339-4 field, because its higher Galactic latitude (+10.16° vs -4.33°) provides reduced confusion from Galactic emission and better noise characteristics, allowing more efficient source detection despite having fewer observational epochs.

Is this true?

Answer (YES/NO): YES